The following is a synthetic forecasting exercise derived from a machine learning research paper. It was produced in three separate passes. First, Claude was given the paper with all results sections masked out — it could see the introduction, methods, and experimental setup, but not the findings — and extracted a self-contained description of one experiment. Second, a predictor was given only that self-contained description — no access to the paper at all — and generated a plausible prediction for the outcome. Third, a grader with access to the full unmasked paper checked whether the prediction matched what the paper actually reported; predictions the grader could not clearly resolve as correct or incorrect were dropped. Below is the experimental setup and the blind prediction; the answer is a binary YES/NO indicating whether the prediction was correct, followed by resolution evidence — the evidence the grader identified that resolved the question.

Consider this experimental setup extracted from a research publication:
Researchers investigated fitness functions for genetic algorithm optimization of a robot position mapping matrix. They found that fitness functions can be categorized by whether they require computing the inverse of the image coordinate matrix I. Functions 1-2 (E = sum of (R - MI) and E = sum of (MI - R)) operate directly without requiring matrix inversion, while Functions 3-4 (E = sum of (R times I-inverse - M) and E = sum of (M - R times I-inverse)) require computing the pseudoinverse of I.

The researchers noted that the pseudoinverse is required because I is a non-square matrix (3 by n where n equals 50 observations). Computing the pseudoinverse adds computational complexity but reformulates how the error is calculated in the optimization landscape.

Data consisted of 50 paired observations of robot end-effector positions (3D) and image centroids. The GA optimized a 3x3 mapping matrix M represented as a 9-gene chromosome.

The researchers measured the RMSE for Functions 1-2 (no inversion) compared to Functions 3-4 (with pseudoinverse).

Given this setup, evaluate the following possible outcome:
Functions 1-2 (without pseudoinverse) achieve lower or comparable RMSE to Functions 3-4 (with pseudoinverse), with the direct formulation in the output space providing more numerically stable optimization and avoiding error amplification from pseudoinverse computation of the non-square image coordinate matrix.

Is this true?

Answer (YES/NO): NO